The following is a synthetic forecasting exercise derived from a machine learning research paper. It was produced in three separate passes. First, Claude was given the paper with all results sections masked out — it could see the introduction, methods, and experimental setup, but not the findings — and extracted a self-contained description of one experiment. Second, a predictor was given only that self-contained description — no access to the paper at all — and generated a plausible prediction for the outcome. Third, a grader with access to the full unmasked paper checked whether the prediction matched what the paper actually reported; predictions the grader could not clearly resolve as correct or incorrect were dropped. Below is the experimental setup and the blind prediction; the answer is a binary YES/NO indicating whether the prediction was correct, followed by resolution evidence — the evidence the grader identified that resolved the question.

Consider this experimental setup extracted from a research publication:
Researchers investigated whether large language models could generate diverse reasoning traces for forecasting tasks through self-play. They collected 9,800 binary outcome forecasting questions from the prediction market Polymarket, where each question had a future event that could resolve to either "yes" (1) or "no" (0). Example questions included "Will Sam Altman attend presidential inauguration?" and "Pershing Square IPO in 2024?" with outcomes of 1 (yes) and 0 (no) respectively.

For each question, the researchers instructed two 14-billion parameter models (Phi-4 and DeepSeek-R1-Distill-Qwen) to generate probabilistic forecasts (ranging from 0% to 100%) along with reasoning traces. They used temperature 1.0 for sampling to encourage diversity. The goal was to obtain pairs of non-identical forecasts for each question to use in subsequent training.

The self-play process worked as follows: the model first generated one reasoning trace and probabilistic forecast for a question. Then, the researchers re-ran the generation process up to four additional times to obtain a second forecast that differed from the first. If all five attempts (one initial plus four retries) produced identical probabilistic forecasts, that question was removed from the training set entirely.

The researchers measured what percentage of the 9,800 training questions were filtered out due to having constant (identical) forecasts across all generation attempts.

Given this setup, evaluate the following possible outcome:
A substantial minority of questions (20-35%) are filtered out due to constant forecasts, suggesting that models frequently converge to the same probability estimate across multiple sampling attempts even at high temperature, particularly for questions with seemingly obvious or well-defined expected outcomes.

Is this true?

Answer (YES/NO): NO